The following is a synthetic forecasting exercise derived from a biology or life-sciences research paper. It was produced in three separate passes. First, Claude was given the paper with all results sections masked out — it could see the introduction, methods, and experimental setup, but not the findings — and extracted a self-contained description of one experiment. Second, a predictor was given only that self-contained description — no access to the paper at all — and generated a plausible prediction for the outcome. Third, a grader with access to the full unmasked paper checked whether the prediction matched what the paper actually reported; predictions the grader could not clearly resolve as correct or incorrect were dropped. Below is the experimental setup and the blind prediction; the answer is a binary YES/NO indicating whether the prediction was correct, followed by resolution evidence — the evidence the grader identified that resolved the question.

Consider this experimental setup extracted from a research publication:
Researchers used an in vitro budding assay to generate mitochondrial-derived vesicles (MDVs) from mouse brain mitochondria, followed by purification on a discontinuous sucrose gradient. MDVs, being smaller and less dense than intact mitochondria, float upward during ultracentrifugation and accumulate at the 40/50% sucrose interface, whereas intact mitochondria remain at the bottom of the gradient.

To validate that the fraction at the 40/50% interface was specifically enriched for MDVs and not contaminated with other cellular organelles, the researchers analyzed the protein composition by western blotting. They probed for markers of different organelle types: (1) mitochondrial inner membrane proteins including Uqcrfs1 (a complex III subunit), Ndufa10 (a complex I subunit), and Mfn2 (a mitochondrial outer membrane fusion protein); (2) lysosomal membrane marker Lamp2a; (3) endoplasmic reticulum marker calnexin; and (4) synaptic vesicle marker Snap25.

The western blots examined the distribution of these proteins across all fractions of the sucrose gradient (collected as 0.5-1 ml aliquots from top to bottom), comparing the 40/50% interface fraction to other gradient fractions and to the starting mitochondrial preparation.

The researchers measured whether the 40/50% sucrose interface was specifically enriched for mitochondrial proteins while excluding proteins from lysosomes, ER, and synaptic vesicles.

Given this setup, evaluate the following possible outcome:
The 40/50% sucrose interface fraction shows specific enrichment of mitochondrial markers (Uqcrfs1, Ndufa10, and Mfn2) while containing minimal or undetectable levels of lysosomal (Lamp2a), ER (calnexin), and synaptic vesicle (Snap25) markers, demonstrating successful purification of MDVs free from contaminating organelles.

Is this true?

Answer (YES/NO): YES